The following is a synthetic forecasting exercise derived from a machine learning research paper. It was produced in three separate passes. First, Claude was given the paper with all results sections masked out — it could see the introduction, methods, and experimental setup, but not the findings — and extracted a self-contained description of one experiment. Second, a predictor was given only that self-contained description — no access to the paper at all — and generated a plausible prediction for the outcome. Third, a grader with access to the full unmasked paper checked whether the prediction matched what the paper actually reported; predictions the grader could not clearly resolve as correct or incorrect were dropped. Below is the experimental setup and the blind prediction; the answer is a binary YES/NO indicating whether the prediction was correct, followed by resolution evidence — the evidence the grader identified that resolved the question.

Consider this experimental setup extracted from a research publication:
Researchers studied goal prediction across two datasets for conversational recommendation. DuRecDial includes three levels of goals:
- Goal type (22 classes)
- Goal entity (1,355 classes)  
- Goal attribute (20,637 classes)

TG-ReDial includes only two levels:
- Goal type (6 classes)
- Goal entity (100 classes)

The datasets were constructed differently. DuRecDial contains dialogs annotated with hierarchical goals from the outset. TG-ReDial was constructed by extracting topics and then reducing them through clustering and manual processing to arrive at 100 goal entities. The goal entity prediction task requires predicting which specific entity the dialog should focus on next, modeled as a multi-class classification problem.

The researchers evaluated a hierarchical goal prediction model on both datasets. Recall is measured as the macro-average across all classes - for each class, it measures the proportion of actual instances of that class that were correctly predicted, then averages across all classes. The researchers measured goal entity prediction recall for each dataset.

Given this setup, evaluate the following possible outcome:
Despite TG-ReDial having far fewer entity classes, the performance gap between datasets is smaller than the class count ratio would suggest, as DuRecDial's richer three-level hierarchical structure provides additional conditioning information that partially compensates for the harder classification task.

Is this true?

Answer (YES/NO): NO